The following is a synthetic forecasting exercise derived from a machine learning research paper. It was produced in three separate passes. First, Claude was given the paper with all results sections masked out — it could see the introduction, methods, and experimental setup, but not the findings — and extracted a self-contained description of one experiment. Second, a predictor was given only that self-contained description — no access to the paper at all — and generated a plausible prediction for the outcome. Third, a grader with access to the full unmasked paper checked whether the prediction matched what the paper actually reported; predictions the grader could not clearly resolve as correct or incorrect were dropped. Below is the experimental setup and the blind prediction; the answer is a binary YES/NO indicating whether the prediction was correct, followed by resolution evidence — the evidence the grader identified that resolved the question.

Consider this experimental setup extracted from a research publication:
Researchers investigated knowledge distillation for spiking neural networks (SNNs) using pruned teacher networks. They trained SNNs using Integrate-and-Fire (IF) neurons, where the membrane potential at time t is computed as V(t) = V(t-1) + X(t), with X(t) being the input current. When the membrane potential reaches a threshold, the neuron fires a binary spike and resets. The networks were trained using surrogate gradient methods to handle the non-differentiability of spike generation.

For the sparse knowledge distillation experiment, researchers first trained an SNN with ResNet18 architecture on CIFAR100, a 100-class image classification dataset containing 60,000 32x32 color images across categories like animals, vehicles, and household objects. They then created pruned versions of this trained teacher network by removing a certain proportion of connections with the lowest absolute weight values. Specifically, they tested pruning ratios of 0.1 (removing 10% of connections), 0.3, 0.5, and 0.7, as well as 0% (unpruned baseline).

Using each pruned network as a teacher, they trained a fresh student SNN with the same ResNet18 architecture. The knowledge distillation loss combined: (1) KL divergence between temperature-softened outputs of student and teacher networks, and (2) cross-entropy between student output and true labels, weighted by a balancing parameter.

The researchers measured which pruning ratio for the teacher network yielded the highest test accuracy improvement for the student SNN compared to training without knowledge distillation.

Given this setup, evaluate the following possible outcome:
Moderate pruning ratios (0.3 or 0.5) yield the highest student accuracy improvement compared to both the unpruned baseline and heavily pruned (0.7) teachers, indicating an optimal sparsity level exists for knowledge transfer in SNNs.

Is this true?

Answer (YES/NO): NO